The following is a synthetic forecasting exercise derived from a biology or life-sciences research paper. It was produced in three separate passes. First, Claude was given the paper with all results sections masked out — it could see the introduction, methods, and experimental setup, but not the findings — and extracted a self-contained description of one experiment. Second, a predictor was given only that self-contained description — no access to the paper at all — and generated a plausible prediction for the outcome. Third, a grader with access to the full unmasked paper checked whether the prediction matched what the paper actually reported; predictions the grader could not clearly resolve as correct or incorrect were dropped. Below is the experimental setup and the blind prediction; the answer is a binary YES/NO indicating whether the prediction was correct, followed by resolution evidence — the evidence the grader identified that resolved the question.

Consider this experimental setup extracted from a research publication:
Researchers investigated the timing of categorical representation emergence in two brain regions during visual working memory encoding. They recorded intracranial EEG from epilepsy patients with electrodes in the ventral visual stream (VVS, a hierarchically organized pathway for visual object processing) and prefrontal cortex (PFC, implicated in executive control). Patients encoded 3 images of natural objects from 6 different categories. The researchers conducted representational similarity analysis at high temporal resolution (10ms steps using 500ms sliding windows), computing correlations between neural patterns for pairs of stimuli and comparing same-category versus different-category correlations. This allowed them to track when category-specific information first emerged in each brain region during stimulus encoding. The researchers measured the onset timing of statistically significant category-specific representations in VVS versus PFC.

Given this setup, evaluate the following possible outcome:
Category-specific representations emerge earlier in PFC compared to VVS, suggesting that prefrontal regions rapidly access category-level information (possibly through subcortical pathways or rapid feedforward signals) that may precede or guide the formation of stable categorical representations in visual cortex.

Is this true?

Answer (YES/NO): NO